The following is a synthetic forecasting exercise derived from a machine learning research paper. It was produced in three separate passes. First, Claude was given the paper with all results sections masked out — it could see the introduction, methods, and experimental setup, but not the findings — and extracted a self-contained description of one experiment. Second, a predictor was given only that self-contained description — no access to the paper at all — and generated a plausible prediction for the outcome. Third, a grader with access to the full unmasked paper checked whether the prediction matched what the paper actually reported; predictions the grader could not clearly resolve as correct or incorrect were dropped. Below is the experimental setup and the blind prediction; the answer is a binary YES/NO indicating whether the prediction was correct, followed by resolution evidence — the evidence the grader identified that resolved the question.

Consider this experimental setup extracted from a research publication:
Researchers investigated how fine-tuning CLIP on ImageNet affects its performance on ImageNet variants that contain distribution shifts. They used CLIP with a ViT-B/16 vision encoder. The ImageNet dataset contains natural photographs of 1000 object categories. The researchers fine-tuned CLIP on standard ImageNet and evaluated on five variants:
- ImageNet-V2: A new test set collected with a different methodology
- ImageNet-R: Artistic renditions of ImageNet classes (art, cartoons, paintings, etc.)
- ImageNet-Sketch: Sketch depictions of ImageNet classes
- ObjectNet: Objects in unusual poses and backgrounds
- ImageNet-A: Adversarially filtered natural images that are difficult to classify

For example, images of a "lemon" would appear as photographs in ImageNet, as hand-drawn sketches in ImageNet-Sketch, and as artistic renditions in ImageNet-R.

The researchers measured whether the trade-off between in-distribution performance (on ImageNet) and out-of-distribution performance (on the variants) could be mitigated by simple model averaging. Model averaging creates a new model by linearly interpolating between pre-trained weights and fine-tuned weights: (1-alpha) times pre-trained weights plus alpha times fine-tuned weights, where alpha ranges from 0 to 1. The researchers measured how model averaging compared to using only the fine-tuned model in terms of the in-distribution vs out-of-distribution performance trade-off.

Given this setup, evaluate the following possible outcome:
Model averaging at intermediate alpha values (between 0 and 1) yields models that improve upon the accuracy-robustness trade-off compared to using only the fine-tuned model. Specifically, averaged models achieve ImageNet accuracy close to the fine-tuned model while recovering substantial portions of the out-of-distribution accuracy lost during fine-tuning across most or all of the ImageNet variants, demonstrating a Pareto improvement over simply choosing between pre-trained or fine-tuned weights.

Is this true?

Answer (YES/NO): YES